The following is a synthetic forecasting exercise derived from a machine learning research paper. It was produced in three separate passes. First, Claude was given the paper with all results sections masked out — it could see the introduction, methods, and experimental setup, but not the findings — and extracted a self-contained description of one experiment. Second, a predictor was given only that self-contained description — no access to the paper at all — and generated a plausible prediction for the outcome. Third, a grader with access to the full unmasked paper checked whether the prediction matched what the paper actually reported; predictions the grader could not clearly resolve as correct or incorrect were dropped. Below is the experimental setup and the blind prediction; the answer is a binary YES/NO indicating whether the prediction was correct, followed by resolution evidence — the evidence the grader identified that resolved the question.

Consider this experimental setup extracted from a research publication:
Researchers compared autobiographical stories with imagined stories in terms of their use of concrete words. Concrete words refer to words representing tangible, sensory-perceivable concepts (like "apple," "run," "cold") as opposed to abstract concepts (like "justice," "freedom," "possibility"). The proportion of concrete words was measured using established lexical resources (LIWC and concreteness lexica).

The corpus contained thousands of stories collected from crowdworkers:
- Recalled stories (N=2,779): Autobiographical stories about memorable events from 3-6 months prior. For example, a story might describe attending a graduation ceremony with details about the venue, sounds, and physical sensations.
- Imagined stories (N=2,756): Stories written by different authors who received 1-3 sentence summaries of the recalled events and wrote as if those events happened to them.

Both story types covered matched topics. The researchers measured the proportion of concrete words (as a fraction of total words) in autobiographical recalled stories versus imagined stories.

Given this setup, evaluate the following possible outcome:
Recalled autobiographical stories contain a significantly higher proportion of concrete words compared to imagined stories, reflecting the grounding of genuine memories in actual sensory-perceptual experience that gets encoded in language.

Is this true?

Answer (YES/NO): YES